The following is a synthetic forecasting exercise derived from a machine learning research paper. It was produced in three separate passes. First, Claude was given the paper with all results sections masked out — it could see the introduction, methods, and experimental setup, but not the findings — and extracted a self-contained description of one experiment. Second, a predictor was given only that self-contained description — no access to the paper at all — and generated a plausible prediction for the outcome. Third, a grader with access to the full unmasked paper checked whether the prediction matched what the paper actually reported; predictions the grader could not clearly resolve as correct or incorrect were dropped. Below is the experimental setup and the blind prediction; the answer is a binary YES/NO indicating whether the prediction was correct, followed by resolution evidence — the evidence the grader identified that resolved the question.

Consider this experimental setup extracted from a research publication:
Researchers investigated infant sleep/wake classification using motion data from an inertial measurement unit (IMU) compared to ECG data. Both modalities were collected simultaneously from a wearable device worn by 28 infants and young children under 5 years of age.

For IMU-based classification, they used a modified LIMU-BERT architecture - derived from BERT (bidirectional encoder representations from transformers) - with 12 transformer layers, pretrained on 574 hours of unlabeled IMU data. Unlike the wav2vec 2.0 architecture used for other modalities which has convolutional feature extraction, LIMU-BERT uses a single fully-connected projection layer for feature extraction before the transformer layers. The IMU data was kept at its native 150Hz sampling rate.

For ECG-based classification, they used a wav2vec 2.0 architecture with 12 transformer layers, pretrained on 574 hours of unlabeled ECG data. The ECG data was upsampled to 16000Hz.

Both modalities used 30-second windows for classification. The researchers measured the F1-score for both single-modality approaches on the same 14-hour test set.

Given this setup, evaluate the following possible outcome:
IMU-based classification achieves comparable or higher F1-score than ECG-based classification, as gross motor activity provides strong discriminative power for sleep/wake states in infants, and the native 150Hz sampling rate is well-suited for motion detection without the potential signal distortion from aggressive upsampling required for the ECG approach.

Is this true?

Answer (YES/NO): YES